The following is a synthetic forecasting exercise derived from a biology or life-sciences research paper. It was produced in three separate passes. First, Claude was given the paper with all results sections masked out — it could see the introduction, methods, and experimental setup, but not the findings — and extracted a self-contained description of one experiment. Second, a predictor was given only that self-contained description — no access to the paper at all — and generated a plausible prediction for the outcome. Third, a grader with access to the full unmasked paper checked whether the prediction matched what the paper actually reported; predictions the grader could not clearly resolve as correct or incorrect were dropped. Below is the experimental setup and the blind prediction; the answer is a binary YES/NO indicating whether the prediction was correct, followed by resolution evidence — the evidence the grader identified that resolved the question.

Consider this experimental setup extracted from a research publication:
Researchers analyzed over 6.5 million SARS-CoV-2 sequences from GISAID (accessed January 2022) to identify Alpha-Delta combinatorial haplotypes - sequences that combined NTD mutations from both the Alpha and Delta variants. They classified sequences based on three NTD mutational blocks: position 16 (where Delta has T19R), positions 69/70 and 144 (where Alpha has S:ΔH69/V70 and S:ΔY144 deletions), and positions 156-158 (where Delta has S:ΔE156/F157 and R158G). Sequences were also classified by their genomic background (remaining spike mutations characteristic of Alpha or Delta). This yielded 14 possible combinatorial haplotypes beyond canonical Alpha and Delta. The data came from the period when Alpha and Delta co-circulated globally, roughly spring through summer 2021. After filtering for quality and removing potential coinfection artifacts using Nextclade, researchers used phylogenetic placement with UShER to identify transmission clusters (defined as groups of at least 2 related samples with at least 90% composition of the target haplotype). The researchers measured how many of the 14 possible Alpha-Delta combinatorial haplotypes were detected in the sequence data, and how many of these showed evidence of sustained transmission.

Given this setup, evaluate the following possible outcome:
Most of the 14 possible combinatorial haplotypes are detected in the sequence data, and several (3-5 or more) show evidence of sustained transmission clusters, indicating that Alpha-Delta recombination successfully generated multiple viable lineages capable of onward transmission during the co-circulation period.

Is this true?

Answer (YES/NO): YES